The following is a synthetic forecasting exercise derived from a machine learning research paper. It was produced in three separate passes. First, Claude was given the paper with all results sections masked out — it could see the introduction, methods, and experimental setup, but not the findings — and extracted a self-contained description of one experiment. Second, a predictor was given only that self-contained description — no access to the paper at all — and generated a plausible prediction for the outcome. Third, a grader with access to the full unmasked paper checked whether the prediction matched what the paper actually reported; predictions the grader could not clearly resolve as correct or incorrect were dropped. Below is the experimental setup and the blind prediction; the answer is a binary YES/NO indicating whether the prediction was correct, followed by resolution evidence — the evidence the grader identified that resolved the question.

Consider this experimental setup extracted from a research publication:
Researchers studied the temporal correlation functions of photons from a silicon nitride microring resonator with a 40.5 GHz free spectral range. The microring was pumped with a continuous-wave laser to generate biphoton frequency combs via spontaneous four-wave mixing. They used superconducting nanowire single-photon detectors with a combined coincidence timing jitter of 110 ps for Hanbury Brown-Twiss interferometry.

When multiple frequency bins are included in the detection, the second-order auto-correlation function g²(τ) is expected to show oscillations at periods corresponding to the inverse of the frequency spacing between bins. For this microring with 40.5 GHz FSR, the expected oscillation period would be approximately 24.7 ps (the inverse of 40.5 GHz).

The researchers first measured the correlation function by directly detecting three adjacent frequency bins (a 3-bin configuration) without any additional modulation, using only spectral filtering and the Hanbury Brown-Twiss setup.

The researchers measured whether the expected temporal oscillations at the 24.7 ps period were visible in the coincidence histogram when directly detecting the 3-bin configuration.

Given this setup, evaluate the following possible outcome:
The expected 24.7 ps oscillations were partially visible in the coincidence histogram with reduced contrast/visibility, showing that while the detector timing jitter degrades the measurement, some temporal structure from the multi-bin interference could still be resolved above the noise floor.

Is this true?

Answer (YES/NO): NO